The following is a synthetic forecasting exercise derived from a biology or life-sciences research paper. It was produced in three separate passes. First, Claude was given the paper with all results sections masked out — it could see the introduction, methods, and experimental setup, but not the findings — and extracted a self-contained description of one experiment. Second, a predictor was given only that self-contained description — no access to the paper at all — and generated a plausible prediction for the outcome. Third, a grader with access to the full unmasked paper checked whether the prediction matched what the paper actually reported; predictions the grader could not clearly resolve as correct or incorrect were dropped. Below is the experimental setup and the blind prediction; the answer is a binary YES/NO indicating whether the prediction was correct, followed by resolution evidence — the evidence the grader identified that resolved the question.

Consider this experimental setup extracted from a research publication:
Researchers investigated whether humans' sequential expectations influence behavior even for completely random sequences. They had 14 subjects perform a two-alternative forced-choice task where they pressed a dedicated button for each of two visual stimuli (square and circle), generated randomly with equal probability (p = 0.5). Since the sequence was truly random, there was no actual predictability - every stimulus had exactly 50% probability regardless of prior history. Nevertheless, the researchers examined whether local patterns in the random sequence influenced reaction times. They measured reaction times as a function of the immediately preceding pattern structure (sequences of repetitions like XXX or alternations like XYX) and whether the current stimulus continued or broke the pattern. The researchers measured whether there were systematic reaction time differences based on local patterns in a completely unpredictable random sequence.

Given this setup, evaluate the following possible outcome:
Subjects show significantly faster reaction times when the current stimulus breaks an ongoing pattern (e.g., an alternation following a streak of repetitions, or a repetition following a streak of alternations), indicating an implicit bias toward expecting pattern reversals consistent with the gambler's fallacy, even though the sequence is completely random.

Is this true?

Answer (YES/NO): NO